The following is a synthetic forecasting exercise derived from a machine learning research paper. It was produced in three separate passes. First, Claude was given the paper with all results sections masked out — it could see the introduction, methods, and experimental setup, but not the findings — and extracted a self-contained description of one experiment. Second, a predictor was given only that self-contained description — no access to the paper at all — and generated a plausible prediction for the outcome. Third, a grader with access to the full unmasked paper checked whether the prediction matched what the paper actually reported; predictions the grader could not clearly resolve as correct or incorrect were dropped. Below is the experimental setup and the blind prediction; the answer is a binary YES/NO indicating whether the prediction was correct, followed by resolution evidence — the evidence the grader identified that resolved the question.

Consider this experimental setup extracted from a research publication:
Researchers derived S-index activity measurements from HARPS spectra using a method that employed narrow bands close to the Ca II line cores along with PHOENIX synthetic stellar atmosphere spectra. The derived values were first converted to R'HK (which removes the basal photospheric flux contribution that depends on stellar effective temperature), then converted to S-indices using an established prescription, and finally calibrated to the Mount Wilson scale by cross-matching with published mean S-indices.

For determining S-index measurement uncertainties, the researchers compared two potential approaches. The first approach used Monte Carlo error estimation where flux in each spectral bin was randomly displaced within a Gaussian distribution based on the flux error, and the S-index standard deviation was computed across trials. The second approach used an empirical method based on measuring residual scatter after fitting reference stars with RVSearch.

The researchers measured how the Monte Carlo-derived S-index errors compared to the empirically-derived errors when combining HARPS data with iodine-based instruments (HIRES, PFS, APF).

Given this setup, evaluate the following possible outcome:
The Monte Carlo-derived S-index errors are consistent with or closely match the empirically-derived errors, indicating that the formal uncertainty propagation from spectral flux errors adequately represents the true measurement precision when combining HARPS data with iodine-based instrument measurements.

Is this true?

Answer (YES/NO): NO